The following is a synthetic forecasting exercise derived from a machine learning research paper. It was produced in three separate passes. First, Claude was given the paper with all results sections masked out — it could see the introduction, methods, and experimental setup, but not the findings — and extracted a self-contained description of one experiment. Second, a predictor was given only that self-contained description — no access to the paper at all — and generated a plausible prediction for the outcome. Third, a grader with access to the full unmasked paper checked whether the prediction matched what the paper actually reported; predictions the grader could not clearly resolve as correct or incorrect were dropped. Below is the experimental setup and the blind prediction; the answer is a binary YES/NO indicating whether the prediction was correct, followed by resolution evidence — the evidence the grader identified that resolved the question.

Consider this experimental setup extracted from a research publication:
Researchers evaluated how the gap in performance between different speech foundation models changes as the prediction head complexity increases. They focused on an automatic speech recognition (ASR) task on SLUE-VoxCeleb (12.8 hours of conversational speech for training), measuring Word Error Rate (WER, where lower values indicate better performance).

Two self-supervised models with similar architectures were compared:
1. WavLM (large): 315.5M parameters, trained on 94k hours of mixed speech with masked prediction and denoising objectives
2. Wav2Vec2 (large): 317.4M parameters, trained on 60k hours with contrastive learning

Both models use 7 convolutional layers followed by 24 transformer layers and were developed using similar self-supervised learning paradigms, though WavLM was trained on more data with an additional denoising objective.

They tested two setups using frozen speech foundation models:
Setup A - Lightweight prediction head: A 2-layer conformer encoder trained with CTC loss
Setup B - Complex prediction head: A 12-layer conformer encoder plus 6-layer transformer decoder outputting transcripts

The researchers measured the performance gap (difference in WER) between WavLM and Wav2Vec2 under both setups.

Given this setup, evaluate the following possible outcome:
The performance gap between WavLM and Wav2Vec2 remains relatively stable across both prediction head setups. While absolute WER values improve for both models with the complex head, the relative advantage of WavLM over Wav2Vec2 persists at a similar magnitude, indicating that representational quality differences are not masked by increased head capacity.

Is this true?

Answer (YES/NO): NO